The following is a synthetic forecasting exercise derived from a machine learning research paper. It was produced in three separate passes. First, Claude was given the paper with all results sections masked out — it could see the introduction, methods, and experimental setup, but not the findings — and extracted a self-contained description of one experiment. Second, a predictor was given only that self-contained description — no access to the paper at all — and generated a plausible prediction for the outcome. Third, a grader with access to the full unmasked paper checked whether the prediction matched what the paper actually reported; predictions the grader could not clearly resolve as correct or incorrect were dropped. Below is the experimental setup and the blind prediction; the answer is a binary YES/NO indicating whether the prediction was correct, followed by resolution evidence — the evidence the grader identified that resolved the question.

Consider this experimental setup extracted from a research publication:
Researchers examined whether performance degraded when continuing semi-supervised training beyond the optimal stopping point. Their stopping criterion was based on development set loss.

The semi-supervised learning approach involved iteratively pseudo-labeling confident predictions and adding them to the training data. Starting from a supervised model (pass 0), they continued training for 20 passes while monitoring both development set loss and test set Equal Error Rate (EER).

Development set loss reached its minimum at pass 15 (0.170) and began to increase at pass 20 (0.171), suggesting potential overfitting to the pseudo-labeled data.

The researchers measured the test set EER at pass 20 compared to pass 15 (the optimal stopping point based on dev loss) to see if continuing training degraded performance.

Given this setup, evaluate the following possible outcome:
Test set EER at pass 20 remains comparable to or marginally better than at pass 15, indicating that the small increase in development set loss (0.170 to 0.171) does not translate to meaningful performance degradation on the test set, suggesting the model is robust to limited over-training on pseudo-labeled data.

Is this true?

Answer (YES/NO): YES